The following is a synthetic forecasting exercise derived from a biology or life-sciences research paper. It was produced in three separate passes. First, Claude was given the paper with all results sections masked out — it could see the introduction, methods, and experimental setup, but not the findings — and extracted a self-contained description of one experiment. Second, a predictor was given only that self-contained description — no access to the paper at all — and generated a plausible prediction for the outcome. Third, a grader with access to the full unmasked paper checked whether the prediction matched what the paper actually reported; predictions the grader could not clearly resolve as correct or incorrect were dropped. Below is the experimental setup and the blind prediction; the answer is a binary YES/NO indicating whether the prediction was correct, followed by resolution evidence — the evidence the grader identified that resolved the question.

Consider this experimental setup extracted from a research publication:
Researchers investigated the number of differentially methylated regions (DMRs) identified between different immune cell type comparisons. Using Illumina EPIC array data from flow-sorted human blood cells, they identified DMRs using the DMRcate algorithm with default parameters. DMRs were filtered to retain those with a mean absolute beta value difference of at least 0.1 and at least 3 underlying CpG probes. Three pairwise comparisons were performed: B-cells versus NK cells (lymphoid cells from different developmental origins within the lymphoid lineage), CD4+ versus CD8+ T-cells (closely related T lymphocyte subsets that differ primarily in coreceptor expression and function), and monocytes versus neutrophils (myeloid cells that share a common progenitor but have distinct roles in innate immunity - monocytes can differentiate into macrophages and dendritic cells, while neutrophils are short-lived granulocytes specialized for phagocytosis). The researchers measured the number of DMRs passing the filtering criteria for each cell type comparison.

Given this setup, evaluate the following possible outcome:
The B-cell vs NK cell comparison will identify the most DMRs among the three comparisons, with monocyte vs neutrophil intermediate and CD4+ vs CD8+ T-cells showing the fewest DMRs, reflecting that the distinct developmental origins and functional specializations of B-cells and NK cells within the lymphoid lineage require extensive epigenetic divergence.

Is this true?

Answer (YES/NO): YES